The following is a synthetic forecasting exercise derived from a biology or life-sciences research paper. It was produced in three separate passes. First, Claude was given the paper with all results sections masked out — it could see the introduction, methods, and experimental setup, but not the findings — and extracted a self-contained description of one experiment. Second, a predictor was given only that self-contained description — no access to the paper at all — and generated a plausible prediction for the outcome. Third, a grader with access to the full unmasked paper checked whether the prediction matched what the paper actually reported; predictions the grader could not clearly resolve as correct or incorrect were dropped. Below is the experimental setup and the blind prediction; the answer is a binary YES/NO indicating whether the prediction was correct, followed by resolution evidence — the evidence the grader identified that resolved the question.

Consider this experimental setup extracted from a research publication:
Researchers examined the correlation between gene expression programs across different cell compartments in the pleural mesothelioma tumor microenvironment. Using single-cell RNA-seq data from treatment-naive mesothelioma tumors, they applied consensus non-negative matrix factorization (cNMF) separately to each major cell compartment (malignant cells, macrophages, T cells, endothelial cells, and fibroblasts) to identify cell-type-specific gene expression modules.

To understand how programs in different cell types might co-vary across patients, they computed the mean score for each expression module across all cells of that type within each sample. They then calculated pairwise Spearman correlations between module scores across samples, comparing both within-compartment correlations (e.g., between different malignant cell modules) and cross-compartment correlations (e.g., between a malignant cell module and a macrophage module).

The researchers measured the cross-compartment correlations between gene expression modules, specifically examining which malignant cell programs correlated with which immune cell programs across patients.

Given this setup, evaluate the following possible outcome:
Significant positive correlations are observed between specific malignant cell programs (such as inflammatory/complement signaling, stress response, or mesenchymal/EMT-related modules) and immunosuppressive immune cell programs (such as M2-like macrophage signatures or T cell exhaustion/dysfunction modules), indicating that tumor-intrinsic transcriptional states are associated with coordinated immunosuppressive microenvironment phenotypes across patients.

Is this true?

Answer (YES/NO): NO